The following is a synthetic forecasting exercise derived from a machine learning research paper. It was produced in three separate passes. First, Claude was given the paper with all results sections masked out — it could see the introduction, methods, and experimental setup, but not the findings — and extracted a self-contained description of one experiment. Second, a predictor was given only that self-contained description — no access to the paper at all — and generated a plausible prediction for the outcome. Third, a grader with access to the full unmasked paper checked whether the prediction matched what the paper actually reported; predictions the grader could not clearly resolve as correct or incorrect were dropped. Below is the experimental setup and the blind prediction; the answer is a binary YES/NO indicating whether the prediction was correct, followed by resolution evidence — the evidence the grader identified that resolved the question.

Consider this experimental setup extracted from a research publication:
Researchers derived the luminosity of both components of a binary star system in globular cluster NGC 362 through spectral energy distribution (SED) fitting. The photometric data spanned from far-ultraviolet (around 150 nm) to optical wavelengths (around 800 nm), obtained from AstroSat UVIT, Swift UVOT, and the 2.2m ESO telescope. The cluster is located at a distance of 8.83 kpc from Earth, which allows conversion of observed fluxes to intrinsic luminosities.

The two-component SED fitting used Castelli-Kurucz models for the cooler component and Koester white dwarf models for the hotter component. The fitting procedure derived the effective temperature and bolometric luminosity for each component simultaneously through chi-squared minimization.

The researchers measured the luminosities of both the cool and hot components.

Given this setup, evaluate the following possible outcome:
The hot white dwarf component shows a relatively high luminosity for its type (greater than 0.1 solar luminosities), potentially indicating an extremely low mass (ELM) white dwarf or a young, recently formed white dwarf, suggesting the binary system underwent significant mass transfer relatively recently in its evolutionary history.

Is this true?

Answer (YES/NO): YES